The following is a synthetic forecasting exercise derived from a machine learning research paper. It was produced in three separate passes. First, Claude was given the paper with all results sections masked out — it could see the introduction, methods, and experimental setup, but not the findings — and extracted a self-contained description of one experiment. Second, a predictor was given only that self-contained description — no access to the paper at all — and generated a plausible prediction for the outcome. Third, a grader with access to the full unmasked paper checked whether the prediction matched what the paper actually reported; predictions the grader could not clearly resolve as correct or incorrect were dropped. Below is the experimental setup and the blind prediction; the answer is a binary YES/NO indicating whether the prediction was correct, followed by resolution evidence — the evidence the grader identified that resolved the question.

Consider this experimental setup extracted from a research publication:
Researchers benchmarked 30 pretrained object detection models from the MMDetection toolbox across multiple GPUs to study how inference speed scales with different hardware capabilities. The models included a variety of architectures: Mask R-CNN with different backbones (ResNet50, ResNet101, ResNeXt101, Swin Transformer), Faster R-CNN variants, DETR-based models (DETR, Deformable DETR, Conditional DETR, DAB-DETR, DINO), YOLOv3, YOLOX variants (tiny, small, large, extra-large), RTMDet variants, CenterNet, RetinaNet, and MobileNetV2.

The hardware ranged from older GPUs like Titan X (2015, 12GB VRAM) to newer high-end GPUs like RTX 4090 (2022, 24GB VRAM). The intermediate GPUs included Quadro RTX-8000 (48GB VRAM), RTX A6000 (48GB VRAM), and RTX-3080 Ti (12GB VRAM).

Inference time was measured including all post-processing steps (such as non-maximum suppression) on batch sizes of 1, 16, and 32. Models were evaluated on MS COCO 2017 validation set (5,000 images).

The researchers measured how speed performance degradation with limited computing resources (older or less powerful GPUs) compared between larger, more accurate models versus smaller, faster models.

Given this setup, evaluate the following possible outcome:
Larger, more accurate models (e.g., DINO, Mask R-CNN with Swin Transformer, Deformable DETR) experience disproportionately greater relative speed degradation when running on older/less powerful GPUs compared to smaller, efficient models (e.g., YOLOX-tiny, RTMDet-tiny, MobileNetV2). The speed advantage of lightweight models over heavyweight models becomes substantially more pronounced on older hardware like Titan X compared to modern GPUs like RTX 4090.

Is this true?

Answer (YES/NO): YES